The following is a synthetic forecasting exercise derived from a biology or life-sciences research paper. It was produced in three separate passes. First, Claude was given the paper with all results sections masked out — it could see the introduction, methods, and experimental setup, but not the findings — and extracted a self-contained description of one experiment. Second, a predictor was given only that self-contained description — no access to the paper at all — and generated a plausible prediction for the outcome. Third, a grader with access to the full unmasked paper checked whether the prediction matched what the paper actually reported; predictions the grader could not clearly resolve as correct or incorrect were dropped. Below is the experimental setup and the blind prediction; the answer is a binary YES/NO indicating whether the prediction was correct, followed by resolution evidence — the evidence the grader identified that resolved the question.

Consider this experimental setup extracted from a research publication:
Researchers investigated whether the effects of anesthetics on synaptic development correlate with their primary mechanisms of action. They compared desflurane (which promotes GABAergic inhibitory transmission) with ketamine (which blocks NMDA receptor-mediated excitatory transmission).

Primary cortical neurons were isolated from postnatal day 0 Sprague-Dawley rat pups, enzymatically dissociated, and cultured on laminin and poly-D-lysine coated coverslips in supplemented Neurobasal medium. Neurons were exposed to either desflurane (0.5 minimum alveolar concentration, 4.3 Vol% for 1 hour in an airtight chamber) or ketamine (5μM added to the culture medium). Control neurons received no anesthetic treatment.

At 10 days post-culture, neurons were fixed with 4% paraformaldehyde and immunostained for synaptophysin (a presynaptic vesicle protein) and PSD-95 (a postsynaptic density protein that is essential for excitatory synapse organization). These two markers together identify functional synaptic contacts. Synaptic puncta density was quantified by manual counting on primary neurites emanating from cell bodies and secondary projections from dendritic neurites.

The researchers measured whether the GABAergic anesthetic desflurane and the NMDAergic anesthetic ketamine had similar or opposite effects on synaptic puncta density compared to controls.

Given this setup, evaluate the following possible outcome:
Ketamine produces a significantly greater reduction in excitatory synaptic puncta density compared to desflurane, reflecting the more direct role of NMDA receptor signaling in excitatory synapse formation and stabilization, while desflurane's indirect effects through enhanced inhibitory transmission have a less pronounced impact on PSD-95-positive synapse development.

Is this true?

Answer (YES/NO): NO